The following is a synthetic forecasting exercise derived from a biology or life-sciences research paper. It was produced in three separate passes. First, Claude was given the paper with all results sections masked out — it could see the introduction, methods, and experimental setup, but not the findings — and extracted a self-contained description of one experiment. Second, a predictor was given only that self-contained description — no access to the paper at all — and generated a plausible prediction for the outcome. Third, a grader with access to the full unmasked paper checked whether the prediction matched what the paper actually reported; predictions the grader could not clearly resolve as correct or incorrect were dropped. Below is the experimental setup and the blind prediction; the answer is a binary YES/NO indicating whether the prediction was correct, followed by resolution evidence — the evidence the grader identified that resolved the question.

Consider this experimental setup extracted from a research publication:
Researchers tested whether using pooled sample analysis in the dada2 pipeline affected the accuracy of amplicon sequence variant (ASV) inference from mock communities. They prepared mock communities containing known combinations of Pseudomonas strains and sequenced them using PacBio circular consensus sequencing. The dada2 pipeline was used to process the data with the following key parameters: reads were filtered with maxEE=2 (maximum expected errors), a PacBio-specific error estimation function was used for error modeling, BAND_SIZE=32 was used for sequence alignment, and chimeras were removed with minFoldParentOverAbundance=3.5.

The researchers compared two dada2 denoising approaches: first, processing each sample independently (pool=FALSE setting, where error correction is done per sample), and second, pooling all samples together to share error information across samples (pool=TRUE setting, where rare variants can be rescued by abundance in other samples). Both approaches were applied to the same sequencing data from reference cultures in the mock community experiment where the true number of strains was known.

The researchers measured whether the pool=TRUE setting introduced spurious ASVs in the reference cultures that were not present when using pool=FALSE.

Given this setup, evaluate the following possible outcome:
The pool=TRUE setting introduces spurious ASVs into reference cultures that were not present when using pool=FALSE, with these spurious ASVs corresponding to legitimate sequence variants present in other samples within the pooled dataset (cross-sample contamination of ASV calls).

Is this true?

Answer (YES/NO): NO